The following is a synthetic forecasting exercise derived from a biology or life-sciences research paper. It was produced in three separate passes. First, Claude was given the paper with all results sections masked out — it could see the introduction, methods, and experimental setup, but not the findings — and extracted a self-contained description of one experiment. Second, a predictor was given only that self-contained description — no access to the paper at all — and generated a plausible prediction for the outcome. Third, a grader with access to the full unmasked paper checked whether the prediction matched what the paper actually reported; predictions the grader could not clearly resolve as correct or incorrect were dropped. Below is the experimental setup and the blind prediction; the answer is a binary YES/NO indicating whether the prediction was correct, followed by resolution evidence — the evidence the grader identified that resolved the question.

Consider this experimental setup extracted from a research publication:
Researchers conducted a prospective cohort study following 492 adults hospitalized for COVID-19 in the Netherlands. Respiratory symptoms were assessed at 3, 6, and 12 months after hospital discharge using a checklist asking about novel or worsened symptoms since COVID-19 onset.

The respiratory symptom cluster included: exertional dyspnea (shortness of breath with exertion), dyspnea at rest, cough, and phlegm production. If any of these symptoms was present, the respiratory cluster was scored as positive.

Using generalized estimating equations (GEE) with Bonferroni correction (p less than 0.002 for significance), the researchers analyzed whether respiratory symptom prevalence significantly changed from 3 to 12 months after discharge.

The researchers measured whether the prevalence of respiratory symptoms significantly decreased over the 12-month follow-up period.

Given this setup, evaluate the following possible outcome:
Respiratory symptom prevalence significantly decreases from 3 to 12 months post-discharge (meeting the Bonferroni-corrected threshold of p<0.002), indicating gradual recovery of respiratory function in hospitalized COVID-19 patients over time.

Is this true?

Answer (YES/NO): YES